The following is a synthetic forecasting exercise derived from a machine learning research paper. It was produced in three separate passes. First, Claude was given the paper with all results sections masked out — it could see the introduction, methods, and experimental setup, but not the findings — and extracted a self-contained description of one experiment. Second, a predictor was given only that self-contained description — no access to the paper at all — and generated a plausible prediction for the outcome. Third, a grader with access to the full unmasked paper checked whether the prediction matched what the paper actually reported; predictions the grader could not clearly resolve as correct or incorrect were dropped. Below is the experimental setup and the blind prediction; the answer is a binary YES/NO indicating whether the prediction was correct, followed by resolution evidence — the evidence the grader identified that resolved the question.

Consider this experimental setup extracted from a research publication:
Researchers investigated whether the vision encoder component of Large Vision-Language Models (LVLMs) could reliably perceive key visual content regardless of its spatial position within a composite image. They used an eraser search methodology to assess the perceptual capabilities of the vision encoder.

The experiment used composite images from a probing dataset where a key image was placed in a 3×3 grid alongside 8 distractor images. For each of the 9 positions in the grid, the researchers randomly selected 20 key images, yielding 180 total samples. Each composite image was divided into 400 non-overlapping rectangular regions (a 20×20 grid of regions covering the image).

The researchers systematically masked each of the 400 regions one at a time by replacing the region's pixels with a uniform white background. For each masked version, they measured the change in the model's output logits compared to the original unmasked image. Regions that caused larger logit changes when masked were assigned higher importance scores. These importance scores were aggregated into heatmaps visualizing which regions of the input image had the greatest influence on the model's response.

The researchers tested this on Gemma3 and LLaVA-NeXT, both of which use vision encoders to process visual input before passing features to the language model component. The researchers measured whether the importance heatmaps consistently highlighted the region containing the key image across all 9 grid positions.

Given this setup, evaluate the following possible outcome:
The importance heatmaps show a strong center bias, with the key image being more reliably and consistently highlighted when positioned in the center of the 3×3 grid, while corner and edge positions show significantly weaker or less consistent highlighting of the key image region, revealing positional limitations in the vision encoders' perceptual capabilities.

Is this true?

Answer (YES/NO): NO